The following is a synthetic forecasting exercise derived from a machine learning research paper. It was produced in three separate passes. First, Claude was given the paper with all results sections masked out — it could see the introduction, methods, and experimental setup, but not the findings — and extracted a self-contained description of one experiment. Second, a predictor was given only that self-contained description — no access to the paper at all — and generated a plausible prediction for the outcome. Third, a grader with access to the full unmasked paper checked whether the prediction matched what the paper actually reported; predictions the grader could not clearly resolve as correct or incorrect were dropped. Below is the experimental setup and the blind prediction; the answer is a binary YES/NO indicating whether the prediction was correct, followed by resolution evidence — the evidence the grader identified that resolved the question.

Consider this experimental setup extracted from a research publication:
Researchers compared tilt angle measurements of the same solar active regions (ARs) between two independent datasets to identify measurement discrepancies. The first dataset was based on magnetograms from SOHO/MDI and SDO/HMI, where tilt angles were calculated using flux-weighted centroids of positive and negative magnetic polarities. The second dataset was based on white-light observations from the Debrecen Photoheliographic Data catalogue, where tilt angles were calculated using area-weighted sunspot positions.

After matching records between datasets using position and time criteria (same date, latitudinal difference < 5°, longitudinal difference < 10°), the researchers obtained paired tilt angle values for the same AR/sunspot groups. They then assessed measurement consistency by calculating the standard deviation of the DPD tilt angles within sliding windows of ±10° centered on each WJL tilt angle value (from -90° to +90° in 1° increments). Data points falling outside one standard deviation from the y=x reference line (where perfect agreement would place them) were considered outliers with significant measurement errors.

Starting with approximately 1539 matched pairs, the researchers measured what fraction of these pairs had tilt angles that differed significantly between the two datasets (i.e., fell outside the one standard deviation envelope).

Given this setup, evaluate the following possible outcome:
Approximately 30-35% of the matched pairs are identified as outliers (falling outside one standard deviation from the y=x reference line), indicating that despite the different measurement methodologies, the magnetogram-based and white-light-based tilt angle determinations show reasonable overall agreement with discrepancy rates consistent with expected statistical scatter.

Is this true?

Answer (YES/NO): NO